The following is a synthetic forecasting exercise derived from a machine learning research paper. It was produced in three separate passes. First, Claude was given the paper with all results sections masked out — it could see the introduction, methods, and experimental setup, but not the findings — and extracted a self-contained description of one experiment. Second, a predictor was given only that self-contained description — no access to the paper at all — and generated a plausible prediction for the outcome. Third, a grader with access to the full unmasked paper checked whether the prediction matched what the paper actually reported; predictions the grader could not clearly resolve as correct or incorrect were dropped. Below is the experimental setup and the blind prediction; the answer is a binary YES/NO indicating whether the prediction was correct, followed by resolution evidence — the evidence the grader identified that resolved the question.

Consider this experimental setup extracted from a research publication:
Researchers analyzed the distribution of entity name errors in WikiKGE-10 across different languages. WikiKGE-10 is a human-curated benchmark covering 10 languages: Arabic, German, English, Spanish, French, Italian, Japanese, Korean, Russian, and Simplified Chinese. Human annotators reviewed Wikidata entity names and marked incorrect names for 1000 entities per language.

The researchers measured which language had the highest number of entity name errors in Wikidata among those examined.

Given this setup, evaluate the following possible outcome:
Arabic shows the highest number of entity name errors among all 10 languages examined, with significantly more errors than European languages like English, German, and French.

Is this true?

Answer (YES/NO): NO